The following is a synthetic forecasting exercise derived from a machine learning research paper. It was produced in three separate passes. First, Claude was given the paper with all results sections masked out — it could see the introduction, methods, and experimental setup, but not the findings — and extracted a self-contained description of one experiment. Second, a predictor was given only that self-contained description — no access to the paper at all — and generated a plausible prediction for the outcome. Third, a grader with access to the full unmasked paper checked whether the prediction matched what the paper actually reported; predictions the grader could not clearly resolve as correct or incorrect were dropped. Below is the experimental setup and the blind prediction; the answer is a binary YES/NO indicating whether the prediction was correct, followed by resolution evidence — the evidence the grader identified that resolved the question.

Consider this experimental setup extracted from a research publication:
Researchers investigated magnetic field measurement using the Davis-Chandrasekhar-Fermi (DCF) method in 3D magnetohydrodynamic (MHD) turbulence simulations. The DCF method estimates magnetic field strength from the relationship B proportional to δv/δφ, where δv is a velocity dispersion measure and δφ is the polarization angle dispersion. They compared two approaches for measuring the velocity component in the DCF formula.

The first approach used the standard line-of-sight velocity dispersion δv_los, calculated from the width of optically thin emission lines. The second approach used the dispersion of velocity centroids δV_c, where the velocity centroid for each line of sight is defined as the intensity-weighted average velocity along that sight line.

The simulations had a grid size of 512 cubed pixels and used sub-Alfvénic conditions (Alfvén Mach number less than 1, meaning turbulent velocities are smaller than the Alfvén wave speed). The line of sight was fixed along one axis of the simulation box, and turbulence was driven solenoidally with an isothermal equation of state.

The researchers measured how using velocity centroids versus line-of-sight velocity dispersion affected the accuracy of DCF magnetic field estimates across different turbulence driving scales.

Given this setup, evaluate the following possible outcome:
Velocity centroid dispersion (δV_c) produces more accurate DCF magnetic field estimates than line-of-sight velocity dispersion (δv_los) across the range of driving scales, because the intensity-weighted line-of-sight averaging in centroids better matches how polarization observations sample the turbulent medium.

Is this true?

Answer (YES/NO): YES